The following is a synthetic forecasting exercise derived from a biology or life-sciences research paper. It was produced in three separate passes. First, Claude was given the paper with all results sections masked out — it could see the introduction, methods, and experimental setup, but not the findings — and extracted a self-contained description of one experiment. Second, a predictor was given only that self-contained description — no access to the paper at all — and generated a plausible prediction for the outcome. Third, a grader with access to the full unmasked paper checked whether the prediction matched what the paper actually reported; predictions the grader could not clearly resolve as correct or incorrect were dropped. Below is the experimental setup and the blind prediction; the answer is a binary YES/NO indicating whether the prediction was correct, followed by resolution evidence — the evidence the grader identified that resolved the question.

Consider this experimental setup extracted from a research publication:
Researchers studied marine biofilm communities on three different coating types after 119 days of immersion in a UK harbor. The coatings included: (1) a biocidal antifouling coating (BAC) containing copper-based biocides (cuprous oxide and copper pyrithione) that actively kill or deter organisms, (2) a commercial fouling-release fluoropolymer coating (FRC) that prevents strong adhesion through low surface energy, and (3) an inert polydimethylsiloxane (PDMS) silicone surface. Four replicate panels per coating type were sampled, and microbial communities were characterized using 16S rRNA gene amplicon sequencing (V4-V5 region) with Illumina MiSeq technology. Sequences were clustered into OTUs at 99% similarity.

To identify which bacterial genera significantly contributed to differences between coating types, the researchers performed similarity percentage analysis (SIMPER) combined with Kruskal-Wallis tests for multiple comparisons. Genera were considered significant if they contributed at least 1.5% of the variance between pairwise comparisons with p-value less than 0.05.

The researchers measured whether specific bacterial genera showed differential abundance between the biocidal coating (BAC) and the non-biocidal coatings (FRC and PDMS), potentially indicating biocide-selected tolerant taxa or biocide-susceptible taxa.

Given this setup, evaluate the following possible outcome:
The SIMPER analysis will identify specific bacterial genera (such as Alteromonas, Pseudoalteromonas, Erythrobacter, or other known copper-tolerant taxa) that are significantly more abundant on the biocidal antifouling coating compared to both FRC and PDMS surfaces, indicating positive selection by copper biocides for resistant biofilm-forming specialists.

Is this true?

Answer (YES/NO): YES